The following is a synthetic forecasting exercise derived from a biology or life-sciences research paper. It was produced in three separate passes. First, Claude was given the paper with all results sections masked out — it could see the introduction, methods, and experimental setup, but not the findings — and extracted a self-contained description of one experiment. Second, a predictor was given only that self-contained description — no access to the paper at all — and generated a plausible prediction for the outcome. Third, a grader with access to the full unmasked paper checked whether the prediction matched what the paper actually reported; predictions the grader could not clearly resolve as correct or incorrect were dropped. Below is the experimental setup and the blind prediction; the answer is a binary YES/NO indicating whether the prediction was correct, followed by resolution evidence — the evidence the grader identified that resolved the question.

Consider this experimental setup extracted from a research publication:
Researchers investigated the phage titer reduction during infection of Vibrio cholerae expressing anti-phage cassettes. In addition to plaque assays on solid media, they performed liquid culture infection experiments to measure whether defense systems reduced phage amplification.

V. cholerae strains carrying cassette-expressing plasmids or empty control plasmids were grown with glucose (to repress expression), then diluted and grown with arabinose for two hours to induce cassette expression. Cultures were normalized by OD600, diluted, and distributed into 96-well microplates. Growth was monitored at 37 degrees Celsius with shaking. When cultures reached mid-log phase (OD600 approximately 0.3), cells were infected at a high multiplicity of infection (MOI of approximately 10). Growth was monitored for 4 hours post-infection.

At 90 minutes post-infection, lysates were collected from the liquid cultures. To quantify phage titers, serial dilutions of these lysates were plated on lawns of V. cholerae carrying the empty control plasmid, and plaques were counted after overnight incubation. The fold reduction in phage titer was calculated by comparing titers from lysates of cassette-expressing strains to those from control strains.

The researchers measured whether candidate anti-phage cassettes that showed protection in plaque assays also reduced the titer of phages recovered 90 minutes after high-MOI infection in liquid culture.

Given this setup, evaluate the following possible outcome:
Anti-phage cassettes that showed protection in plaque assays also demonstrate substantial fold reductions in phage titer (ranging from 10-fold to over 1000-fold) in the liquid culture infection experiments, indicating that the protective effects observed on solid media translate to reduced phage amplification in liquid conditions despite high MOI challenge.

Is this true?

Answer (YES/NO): YES